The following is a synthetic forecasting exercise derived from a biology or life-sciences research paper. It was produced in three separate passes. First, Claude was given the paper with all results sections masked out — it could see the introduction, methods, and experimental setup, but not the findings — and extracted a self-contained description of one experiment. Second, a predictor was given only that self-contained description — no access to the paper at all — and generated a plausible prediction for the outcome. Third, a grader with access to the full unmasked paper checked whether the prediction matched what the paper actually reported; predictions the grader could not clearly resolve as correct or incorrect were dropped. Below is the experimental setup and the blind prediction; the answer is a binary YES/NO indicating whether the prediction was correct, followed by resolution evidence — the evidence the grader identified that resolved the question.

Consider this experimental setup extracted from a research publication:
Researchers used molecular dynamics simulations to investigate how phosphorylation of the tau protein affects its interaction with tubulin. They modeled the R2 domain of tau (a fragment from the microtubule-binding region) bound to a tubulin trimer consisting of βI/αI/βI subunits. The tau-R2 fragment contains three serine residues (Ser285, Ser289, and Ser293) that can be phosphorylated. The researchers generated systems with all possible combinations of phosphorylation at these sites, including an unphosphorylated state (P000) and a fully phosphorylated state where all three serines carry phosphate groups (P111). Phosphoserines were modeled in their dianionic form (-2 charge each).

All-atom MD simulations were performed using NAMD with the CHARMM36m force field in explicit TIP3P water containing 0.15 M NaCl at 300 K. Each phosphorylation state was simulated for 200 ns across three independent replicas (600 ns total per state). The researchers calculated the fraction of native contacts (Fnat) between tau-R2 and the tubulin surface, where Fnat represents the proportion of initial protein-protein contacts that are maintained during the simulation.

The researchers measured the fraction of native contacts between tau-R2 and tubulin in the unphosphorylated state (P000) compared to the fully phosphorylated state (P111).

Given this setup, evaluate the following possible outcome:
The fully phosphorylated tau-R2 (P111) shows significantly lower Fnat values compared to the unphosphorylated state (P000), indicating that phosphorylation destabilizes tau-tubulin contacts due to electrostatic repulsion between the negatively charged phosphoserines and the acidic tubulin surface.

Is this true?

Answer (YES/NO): YES